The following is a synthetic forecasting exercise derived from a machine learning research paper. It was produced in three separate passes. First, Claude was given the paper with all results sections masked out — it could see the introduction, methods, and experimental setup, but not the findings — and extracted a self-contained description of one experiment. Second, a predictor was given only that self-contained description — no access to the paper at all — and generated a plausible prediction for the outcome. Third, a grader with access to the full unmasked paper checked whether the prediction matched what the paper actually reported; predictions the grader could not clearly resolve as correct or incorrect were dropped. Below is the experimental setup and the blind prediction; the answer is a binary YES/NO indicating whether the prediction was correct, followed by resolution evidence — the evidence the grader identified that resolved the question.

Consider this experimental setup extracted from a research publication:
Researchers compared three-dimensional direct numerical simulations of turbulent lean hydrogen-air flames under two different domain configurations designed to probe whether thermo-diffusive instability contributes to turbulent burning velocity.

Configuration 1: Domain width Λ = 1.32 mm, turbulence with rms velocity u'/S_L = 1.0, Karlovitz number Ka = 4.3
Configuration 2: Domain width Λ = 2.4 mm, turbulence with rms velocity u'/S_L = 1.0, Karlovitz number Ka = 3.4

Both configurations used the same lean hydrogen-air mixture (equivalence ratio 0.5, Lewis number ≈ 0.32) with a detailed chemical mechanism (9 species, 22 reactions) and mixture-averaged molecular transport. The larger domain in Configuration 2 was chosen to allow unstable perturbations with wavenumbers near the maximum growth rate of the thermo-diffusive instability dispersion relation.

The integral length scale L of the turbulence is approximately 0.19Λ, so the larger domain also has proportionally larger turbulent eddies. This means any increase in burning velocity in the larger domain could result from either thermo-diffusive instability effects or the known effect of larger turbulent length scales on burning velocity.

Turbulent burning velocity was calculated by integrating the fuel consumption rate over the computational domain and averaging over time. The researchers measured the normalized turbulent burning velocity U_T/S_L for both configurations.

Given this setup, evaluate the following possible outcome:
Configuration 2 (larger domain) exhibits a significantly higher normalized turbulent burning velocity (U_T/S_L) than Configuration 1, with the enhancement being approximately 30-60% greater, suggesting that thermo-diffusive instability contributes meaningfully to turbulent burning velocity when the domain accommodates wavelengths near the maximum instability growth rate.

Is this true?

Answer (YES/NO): NO